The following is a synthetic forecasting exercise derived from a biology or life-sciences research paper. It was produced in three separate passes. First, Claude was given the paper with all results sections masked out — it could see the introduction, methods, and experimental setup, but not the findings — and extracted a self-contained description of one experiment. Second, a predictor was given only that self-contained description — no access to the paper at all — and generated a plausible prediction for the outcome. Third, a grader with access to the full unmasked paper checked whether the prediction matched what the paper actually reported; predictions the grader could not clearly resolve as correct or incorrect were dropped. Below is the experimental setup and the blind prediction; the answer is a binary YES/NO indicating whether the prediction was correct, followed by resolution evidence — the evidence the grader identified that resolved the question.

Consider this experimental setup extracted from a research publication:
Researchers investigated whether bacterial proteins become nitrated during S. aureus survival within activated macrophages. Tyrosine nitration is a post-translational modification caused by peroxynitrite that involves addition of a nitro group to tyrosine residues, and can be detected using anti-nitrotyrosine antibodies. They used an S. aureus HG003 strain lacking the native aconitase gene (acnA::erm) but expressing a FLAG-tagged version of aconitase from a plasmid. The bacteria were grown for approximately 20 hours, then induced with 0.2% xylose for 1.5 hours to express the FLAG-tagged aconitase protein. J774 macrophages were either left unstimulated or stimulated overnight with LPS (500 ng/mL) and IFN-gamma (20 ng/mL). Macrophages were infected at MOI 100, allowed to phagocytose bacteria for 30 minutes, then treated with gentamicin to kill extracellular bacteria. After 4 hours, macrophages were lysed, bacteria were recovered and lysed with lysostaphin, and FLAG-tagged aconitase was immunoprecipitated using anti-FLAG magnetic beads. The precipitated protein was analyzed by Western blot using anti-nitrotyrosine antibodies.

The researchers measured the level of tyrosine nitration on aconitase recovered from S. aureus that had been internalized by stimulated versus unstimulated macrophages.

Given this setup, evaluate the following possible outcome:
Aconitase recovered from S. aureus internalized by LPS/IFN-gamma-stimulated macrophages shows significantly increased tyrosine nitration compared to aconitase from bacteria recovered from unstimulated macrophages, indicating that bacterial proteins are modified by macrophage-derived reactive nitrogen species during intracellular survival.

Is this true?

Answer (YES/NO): YES